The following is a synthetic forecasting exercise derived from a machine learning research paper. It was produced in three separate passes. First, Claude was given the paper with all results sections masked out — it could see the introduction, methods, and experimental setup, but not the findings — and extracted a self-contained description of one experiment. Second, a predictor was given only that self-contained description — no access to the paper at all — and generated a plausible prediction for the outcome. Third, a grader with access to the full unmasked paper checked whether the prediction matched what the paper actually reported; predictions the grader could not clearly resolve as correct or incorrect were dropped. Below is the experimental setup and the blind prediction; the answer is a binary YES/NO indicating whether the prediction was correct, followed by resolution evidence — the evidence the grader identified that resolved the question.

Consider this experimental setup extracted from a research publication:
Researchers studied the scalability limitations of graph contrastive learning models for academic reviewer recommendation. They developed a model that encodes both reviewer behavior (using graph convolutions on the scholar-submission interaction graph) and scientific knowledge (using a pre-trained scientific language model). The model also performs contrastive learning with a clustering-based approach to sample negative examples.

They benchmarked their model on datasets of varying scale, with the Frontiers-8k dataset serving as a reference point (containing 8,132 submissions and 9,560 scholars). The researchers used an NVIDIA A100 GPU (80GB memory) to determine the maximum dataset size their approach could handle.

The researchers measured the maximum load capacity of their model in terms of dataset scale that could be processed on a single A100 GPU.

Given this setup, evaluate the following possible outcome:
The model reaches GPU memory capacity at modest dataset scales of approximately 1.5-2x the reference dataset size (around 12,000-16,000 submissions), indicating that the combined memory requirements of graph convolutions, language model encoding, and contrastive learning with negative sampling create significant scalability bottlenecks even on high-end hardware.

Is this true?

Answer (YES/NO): NO